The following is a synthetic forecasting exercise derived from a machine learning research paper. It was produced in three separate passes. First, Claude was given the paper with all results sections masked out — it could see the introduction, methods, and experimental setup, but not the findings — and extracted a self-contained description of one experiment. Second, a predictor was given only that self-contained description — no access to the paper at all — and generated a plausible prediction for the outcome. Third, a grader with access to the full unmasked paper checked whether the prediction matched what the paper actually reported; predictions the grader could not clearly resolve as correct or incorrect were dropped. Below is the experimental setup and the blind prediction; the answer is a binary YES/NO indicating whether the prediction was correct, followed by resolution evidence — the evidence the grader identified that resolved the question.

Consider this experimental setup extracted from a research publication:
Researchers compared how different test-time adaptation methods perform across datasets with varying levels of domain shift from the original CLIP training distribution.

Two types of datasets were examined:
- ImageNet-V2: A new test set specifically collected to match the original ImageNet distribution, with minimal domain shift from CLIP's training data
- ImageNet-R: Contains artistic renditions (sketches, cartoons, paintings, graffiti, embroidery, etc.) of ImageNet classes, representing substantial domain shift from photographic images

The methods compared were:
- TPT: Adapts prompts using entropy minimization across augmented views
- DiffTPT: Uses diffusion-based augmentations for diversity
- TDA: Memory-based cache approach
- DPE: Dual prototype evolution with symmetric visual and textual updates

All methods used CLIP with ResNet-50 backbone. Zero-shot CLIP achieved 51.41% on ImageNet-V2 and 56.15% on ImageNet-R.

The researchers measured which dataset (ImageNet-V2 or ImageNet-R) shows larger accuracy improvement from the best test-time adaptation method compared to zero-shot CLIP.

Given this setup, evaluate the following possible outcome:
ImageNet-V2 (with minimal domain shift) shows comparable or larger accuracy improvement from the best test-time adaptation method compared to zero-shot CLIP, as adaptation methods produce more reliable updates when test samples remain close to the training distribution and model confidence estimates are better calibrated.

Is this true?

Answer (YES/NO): NO